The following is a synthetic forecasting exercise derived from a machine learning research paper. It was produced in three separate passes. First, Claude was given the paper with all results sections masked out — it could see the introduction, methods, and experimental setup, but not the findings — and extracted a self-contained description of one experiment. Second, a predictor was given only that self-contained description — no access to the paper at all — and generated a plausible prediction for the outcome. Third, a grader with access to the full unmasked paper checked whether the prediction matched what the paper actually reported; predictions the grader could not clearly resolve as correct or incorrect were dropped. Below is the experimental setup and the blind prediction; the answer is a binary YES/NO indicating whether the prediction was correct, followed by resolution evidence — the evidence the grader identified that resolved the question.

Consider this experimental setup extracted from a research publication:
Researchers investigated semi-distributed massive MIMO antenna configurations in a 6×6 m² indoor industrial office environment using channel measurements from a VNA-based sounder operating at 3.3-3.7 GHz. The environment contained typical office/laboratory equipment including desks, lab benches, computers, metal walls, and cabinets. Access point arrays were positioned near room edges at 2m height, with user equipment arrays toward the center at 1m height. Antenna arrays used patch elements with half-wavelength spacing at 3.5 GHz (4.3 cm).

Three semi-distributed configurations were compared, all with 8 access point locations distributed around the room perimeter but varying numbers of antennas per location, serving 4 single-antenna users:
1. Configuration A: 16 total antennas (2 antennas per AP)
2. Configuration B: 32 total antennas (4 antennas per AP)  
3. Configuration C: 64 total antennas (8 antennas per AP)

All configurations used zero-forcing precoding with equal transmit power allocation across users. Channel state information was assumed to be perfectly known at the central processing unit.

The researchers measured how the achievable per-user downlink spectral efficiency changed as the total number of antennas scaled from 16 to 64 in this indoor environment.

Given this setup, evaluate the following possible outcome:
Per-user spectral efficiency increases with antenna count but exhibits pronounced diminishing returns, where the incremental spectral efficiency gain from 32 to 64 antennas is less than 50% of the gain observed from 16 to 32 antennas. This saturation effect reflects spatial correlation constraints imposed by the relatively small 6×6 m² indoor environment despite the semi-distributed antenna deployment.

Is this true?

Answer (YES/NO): NO